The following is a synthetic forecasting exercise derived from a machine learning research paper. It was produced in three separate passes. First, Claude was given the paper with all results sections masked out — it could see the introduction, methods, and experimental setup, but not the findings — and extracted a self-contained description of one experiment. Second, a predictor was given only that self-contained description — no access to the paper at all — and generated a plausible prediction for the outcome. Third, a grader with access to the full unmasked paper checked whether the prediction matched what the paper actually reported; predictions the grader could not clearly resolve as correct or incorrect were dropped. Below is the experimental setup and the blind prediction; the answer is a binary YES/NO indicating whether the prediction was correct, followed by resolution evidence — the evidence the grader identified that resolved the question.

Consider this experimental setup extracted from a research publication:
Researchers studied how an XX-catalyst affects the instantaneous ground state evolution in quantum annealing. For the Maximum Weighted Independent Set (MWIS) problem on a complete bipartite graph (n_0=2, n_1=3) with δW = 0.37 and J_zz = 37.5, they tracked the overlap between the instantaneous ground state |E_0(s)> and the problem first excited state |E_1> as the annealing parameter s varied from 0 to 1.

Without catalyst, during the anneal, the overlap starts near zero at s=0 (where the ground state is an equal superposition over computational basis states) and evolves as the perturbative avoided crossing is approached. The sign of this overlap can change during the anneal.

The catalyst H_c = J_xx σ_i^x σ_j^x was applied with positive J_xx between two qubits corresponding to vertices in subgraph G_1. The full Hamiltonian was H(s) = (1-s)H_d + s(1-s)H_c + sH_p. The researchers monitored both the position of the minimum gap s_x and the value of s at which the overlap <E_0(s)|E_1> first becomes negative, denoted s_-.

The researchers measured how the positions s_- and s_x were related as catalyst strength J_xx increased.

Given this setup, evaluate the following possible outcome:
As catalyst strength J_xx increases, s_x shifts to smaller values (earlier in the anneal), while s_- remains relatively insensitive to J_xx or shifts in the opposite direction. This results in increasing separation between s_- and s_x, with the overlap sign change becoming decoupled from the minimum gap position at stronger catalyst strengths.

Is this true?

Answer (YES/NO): NO